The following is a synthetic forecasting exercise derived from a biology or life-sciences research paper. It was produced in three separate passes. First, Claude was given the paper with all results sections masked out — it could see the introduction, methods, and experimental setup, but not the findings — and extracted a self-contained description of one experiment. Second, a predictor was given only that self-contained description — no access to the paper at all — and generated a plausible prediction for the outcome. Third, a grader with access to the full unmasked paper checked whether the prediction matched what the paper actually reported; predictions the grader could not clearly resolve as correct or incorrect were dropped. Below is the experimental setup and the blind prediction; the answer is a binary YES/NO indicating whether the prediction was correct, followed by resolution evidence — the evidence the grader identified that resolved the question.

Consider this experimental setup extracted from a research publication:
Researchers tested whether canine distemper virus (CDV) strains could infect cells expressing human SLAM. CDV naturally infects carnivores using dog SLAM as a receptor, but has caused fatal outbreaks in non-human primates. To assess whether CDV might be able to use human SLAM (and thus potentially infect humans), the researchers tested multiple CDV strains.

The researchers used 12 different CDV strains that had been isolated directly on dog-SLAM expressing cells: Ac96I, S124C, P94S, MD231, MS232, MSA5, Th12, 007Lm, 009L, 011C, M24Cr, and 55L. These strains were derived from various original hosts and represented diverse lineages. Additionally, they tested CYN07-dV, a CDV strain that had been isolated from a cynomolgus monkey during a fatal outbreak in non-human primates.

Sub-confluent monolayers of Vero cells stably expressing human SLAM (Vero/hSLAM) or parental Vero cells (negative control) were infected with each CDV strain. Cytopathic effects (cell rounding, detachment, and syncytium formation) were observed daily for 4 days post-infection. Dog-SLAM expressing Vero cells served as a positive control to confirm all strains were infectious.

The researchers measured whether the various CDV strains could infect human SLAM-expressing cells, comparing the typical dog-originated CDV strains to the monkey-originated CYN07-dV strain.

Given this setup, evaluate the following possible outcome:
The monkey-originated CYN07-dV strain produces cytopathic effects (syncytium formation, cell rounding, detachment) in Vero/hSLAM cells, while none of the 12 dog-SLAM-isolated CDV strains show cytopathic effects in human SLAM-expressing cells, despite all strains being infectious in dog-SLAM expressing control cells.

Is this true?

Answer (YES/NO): NO